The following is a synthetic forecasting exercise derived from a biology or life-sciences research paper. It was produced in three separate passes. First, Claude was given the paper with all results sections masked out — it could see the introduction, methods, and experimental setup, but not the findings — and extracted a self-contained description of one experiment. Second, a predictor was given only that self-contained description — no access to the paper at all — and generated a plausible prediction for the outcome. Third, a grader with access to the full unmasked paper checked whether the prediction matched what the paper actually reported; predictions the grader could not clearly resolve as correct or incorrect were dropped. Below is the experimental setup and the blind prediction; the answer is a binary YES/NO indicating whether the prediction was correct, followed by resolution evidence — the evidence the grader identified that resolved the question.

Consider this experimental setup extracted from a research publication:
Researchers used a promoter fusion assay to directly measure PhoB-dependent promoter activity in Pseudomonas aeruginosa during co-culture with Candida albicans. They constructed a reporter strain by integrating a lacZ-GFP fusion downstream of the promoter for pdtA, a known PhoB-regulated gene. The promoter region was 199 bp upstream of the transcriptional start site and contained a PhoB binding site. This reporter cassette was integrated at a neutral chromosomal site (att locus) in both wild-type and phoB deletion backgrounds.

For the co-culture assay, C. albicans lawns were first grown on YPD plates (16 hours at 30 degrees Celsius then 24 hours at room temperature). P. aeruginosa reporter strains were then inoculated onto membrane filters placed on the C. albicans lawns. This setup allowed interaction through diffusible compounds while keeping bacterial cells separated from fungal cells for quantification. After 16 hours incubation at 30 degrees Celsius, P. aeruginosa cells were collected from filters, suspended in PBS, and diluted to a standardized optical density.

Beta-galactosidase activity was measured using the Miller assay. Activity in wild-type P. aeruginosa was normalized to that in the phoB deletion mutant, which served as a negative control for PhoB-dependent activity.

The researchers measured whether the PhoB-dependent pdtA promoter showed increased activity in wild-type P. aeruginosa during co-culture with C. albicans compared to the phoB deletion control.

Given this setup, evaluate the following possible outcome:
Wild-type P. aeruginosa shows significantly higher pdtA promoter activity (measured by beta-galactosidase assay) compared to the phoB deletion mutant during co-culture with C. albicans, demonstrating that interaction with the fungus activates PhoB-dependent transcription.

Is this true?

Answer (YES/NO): YES